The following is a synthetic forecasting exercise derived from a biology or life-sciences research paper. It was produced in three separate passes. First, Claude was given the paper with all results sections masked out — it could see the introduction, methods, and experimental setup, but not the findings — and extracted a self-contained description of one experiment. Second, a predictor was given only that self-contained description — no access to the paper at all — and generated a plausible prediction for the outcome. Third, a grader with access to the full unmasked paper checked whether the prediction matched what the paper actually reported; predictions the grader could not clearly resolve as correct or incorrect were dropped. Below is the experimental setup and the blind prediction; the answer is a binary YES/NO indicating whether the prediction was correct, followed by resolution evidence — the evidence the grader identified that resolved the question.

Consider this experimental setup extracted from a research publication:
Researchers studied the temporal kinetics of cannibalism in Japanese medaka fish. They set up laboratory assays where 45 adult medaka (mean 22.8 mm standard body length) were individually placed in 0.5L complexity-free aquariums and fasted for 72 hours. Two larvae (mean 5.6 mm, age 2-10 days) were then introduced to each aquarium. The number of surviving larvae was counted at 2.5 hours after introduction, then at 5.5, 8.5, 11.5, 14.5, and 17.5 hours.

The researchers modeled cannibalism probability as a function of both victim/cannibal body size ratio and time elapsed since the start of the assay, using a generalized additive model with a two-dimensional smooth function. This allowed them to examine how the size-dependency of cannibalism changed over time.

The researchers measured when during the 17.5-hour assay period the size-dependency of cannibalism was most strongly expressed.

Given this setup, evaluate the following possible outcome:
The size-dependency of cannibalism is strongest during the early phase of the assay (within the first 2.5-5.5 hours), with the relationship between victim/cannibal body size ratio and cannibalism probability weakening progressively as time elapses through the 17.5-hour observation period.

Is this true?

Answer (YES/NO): YES